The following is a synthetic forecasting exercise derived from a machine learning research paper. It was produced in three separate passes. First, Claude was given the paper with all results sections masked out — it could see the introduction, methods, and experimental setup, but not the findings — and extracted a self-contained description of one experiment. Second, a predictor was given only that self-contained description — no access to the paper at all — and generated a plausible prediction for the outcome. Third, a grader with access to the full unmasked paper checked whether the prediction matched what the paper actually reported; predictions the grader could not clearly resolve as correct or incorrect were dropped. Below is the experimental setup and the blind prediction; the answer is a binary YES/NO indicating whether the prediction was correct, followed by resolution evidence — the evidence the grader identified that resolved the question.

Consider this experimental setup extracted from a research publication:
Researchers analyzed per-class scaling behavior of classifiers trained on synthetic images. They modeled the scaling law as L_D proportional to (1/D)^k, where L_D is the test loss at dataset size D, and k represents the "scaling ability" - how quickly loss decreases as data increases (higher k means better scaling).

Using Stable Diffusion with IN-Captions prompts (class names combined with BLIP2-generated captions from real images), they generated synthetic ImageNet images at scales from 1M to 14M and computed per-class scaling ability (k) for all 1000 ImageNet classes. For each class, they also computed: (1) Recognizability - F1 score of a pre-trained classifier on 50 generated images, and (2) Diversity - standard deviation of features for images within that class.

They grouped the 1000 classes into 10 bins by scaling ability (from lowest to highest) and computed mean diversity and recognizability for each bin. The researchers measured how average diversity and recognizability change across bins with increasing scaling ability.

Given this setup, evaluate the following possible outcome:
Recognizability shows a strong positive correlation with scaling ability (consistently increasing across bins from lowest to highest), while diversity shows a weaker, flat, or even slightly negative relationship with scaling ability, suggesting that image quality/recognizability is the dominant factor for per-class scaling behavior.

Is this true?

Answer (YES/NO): NO